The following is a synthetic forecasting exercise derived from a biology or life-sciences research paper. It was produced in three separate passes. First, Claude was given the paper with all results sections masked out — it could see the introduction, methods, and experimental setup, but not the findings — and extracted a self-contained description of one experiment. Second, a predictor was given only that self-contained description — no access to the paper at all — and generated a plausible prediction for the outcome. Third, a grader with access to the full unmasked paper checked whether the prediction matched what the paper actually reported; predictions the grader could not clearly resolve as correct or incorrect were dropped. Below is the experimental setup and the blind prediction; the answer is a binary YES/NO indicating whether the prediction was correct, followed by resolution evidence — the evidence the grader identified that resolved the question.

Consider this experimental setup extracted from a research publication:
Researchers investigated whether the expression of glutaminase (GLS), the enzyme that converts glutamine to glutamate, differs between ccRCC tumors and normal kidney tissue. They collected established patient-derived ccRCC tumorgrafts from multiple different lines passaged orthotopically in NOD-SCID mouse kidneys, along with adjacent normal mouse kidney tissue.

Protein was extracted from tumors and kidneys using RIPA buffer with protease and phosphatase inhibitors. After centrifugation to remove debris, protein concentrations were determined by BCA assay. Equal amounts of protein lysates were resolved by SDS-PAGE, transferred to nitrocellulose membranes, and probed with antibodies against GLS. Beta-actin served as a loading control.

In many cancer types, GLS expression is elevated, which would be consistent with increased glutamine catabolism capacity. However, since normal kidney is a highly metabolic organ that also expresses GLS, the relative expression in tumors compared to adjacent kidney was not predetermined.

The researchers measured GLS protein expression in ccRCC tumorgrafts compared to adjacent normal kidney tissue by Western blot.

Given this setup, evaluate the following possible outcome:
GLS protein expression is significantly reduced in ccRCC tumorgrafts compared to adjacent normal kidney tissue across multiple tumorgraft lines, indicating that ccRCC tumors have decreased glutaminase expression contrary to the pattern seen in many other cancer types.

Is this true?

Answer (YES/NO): NO